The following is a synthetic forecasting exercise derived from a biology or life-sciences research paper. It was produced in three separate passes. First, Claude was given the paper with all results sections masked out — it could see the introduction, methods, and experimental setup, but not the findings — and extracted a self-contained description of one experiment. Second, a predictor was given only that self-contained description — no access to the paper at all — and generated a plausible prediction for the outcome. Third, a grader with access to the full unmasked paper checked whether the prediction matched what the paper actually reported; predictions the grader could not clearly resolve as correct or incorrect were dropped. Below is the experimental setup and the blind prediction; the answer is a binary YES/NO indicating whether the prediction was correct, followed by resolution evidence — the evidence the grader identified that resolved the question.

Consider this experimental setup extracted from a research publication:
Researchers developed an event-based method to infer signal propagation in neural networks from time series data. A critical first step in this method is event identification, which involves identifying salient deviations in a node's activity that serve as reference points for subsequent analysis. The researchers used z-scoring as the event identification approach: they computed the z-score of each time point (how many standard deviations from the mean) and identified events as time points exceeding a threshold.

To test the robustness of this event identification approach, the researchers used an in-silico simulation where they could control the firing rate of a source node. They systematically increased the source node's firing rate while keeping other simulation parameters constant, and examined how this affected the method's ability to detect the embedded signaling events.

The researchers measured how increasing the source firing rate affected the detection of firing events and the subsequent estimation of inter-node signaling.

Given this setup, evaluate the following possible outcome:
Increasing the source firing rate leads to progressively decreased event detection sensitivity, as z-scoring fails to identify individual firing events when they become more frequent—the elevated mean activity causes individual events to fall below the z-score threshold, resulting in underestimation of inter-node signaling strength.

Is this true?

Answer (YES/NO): YES